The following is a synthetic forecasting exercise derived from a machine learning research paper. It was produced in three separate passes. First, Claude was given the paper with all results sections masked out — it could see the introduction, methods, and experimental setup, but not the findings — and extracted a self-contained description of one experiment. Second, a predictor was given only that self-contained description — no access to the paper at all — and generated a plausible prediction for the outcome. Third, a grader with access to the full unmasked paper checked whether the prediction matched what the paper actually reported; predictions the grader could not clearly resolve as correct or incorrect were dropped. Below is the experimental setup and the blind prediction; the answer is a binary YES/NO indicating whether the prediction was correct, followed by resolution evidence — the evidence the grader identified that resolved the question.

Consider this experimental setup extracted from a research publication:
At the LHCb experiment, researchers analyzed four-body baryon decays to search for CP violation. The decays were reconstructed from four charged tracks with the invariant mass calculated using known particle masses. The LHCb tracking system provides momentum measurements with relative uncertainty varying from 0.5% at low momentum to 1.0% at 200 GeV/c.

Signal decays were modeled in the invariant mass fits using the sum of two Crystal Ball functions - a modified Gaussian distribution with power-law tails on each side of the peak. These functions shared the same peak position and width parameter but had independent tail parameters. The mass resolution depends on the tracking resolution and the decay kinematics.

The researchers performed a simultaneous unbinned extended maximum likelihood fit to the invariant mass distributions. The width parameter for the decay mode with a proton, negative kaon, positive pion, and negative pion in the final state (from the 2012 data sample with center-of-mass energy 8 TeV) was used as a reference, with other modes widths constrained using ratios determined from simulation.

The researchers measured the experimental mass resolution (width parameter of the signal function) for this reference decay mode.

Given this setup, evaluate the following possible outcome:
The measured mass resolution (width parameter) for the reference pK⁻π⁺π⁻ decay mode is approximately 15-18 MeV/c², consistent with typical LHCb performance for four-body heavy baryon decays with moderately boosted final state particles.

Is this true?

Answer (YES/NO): YES